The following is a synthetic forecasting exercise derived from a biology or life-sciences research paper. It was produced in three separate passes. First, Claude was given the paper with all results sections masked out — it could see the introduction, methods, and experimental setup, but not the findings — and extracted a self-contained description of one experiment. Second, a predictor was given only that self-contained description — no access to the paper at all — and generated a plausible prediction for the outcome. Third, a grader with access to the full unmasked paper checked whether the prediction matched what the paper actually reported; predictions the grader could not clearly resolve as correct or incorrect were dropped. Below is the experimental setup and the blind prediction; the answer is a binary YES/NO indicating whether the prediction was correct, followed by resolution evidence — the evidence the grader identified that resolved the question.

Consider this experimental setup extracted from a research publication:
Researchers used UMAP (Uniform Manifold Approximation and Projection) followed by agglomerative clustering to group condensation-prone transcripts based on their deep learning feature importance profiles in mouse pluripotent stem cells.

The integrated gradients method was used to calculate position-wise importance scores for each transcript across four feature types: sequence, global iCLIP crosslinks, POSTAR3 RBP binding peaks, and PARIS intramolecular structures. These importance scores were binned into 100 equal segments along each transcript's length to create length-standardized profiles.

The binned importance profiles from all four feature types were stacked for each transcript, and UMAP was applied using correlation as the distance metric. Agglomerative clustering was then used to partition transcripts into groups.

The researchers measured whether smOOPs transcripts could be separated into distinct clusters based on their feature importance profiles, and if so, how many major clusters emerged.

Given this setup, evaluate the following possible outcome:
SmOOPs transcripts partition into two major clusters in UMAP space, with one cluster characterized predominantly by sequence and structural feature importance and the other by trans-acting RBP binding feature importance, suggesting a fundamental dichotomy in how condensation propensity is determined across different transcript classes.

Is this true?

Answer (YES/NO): NO